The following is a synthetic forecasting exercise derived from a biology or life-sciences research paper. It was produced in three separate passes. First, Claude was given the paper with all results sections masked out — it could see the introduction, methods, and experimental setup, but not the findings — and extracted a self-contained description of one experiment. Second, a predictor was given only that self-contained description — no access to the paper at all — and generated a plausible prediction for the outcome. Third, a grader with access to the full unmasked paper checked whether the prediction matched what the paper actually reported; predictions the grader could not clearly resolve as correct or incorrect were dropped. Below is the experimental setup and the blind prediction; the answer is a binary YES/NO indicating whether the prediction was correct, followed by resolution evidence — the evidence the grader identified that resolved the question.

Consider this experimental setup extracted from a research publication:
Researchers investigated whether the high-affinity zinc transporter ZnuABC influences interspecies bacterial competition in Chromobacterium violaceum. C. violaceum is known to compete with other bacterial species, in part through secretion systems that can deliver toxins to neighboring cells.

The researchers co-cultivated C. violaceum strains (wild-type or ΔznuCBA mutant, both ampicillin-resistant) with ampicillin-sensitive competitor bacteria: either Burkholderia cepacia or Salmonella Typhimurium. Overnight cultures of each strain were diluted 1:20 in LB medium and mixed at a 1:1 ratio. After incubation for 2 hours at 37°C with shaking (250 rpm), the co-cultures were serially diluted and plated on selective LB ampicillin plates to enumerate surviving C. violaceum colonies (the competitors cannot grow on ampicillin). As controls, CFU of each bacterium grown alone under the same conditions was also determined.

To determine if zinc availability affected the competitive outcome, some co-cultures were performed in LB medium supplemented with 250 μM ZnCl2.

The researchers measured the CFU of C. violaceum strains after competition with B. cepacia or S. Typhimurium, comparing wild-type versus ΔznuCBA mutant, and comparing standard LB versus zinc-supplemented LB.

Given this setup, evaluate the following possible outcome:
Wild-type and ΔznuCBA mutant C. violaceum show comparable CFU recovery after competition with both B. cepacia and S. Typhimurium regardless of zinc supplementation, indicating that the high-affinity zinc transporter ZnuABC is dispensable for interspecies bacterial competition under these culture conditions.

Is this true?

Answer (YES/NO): NO